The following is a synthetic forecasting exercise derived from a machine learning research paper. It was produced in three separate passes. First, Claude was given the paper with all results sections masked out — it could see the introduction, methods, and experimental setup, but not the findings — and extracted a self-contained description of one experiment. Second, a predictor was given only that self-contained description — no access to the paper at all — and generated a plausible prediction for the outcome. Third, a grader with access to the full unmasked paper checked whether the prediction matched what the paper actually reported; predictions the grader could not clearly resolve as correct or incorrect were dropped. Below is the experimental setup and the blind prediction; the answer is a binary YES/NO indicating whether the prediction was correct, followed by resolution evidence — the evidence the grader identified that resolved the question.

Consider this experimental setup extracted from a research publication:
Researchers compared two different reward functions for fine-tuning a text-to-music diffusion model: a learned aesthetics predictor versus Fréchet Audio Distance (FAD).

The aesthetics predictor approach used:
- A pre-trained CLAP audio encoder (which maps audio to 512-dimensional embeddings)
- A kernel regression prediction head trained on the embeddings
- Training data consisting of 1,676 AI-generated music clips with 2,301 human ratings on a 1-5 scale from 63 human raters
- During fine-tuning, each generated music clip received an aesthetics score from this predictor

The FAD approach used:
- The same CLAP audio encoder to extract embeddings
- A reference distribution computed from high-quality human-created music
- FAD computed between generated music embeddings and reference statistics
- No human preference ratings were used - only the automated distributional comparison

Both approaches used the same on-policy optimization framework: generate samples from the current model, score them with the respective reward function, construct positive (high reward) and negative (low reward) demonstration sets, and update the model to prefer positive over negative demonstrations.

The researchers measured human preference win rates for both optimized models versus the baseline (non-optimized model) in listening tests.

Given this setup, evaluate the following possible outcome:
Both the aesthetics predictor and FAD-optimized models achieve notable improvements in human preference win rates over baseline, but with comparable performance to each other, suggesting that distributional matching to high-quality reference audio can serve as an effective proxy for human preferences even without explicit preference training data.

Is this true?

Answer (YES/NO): YES